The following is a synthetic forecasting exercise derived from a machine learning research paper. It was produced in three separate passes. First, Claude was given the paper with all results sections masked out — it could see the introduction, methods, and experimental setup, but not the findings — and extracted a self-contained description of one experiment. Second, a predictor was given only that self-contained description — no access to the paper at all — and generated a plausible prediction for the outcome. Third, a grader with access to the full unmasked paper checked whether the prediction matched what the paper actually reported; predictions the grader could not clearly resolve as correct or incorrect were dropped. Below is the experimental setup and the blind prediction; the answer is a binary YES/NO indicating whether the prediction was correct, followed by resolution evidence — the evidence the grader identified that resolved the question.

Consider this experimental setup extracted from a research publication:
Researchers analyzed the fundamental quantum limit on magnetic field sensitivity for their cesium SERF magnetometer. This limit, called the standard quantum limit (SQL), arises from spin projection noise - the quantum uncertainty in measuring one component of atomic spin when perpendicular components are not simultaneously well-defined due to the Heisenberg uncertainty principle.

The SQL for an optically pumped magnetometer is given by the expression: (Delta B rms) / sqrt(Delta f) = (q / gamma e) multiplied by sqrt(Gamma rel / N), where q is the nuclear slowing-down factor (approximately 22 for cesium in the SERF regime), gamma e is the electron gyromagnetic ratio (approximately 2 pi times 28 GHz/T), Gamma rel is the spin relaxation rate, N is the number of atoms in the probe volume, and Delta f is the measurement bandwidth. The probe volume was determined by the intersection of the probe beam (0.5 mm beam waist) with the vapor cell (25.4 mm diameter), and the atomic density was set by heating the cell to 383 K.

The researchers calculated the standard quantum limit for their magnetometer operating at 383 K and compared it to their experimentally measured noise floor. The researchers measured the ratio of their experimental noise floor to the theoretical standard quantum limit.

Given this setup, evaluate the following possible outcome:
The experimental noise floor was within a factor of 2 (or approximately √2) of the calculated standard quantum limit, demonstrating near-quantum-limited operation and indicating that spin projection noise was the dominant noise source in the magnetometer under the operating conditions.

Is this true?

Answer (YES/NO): NO